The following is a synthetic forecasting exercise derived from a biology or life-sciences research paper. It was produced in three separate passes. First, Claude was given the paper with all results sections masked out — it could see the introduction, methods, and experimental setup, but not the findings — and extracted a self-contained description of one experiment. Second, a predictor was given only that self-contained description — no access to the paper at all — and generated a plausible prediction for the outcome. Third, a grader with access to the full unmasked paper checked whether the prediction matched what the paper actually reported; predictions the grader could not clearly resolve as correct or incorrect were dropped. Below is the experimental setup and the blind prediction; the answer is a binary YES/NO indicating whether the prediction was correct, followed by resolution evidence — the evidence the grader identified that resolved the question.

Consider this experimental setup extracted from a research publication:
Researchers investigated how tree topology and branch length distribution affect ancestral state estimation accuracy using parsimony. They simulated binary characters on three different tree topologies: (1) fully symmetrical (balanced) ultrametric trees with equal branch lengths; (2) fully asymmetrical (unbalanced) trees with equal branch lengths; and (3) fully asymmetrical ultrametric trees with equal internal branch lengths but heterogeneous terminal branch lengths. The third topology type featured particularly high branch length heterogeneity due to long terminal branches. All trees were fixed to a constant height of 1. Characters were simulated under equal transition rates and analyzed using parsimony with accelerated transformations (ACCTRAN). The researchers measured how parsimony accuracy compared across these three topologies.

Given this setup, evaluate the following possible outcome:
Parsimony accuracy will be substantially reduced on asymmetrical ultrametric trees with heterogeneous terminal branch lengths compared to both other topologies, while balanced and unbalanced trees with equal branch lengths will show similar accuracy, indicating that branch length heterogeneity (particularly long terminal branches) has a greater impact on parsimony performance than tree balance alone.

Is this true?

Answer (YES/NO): NO